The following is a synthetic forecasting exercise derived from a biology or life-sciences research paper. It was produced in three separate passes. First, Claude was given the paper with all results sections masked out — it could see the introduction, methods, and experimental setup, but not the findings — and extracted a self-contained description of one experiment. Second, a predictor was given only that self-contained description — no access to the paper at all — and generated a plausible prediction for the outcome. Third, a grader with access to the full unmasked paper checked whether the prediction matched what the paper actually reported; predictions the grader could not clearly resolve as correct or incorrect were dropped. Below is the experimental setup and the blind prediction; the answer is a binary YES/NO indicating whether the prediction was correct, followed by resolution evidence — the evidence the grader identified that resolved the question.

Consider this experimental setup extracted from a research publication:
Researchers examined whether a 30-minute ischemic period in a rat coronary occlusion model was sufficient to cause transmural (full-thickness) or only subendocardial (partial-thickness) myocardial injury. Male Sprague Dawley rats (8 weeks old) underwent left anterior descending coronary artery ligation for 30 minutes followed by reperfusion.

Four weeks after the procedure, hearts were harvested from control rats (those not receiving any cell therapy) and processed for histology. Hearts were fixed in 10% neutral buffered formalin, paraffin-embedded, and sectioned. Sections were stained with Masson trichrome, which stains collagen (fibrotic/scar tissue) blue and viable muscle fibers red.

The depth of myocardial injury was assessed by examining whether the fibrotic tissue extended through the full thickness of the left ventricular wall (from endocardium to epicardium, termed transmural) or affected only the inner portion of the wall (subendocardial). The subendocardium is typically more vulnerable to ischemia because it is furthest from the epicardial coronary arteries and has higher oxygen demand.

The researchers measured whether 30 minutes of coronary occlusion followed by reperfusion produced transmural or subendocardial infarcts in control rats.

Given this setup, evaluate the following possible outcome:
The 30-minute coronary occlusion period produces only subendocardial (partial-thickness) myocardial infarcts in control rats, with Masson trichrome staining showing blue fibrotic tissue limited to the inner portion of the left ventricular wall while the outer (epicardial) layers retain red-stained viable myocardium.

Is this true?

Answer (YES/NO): NO